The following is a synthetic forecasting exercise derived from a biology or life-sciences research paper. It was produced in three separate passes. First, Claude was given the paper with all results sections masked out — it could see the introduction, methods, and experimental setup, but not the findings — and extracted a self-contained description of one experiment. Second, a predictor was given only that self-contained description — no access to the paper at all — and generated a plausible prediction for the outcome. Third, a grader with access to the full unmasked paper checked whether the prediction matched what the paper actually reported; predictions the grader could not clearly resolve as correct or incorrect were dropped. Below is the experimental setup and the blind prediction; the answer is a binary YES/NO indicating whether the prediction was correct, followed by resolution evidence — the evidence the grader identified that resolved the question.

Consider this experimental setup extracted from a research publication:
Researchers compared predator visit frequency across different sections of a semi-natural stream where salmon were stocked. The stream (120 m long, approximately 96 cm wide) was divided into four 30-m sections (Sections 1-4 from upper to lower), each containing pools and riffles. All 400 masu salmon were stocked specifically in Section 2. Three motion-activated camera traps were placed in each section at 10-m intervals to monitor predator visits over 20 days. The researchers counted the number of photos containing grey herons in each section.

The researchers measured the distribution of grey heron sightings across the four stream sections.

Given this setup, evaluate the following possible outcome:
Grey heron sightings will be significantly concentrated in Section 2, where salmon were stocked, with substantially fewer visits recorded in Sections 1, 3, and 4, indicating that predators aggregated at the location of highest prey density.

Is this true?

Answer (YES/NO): YES